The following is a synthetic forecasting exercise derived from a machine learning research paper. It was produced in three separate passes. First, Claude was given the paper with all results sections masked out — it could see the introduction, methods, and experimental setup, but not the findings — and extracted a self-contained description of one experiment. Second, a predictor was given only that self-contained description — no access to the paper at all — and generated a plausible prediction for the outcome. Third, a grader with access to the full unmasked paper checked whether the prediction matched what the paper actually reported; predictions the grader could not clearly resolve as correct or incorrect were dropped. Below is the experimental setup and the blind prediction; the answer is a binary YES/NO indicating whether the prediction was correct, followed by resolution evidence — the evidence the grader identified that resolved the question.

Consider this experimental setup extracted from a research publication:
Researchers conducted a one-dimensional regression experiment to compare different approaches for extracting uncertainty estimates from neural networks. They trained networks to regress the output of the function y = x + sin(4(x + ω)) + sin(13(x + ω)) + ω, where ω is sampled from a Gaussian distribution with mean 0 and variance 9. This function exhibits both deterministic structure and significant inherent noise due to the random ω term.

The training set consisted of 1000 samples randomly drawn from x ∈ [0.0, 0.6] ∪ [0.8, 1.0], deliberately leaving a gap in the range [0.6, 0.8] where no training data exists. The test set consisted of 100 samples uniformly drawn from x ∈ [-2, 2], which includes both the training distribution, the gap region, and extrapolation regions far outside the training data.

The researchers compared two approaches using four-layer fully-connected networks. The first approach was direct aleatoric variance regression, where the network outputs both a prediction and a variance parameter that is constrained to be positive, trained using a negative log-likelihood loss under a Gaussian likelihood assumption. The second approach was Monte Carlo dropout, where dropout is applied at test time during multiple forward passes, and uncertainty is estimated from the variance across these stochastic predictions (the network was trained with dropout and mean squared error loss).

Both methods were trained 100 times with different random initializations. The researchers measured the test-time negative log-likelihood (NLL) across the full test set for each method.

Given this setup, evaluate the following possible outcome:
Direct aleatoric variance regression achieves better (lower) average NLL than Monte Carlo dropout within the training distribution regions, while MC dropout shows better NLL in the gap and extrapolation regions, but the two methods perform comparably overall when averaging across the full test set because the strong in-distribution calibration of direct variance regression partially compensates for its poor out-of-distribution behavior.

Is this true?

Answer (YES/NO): NO